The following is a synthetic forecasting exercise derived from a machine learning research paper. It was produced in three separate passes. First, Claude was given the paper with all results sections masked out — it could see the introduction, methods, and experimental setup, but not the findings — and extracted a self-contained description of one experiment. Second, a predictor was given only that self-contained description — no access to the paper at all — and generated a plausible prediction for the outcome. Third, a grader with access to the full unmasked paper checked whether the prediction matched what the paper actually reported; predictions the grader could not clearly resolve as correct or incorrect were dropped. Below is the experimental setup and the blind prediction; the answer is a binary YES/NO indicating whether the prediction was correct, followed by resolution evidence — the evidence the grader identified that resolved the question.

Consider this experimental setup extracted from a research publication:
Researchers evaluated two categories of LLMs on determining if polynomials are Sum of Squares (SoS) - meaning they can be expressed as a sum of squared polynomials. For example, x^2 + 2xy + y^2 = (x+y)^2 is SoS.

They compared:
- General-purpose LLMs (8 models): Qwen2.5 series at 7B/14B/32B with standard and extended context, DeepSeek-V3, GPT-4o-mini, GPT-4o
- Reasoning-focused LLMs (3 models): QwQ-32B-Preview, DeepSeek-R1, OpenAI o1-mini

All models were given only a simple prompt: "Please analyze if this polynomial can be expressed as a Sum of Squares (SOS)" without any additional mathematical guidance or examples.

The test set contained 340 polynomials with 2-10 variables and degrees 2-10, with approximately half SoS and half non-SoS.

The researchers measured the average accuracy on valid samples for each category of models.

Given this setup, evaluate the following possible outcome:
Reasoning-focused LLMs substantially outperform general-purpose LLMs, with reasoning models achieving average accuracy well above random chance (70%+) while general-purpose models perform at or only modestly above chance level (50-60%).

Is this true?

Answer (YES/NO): NO